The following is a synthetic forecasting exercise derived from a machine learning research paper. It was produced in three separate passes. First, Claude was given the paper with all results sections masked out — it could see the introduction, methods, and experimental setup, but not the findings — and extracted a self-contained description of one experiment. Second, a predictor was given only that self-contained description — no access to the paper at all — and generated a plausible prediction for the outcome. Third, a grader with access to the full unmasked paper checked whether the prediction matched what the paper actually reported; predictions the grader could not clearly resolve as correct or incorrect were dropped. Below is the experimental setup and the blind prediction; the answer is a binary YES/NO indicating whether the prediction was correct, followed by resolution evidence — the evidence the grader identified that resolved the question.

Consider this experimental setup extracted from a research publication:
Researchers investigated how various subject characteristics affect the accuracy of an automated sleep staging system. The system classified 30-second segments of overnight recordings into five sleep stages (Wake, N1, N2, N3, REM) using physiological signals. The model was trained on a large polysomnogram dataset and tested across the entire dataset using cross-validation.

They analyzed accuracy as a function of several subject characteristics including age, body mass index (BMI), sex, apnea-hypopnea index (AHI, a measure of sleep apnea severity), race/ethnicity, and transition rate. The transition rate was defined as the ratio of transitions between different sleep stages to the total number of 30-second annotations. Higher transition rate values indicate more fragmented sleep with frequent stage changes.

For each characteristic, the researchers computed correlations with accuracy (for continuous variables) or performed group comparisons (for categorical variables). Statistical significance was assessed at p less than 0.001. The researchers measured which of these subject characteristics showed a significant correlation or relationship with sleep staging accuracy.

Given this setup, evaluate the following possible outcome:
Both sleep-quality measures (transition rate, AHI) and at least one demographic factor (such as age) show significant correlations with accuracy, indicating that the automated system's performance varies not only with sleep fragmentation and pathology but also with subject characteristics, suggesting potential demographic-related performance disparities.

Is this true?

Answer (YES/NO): NO